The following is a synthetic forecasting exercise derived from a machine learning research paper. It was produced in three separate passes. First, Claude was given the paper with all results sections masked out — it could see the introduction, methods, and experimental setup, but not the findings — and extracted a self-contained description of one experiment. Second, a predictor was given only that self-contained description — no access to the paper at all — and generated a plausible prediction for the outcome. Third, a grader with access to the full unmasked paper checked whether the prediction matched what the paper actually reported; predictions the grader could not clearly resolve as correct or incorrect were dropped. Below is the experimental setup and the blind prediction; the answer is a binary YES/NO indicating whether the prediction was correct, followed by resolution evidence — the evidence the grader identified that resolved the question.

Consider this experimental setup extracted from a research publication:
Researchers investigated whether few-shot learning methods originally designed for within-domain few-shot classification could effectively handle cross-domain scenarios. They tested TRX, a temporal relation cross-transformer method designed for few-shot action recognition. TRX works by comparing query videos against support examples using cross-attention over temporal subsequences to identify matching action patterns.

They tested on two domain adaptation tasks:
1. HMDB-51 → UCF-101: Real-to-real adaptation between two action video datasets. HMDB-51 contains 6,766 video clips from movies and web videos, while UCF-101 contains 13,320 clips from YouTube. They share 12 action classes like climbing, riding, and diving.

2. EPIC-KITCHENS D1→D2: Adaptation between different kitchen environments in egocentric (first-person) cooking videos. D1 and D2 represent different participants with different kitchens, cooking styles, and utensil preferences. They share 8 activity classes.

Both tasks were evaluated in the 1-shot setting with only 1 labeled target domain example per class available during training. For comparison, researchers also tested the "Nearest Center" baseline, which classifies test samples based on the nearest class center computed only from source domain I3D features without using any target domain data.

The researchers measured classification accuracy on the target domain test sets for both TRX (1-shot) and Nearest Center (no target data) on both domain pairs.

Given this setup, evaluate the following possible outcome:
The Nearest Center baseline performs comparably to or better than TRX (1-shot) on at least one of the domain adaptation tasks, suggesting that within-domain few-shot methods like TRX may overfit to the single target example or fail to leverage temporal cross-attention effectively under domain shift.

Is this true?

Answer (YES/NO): YES